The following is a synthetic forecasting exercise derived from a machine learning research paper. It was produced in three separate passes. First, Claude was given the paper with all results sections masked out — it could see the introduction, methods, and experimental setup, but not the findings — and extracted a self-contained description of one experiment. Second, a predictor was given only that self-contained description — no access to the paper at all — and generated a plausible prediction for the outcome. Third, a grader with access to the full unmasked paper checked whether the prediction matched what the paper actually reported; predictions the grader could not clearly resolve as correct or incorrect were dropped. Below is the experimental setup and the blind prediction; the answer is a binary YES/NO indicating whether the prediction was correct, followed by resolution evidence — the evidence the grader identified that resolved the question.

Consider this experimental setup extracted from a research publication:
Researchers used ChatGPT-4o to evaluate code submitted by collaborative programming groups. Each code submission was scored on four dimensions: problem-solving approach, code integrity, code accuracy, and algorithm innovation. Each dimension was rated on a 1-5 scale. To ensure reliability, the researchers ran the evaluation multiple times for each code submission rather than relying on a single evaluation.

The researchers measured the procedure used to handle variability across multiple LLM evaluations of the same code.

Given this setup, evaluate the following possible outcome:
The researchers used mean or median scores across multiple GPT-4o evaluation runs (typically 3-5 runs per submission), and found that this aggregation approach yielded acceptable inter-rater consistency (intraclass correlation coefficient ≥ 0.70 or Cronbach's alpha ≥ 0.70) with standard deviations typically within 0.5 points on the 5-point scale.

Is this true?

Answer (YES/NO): NO